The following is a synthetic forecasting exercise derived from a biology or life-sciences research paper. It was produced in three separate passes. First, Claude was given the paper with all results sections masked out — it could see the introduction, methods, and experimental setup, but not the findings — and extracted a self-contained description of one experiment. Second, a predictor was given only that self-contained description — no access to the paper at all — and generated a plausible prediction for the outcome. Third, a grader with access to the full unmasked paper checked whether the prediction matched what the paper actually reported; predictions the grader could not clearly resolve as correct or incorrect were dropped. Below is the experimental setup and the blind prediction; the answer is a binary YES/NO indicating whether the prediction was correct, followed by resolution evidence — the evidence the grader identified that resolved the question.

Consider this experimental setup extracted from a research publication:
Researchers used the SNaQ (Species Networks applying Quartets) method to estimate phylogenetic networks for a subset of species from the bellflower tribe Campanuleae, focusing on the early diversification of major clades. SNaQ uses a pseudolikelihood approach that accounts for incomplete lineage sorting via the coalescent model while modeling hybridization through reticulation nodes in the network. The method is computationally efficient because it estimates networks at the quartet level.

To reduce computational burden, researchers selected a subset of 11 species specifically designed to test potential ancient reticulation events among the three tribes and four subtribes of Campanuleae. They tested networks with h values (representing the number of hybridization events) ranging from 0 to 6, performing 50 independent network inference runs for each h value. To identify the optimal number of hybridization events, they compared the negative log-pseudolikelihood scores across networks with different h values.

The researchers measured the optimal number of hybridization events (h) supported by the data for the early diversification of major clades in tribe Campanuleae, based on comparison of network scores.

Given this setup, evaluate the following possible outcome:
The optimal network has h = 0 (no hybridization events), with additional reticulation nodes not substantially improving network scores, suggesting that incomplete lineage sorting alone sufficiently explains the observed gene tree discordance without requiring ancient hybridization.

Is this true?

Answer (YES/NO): NO